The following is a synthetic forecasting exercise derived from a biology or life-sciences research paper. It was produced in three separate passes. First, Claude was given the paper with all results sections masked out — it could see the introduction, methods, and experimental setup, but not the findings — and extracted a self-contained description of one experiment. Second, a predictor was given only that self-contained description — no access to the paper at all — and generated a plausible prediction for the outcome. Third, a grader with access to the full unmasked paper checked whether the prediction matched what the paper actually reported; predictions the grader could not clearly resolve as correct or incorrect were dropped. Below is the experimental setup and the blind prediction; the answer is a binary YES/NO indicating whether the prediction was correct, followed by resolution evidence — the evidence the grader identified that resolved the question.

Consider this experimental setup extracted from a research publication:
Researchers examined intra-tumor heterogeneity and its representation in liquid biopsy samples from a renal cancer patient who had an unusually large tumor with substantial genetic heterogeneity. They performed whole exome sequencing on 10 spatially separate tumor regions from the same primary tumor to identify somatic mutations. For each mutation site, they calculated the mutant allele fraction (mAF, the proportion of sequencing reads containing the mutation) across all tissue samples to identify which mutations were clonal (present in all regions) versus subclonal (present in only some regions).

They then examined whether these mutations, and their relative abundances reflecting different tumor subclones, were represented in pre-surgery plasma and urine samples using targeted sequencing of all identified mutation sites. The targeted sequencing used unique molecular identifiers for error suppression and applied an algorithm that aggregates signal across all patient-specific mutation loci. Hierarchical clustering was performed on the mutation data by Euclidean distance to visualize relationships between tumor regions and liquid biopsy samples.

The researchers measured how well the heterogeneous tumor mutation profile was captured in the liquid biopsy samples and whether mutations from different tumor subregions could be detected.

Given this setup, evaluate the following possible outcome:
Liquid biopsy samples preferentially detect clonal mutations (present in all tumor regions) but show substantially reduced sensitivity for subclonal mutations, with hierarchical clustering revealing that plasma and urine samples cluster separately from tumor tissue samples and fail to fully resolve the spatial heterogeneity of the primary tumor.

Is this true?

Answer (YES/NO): NO